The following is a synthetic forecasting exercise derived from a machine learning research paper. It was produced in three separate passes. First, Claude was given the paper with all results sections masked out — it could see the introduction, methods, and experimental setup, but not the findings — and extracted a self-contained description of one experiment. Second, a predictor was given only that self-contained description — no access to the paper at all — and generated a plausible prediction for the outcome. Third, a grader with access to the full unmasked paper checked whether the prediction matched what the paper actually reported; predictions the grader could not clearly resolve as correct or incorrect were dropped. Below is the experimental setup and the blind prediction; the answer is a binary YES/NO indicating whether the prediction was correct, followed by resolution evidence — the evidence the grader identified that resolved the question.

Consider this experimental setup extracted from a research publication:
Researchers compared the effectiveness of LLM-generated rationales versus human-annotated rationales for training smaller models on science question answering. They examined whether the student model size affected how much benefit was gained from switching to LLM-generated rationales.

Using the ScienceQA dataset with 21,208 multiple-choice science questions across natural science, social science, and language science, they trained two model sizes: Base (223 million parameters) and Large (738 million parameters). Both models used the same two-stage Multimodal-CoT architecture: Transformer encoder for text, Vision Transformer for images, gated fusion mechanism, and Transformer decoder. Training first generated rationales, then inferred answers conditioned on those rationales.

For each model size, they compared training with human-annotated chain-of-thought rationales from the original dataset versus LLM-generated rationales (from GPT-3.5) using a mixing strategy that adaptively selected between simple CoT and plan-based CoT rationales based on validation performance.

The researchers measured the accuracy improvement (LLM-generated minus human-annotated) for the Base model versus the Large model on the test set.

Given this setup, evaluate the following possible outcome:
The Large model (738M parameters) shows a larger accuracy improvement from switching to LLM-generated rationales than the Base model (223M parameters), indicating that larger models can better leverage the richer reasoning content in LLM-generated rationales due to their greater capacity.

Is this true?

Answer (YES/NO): NO